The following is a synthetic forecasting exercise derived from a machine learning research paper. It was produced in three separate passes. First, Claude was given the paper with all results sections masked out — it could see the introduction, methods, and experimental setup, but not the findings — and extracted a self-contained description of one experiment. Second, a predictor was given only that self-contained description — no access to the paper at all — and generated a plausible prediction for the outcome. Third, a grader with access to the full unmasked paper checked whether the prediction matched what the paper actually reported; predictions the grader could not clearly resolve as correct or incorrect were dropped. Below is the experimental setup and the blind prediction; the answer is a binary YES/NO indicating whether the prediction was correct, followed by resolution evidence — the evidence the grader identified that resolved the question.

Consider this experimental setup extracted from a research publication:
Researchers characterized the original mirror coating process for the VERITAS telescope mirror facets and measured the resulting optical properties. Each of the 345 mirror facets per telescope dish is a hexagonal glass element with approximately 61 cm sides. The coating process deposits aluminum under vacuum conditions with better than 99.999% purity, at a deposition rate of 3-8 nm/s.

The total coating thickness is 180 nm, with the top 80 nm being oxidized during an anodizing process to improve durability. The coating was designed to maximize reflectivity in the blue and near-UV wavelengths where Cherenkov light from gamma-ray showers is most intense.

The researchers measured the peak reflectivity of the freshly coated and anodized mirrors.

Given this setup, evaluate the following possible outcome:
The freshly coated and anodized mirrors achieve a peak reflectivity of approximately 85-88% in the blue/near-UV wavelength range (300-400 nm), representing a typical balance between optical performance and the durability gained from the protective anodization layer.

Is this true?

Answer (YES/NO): NO